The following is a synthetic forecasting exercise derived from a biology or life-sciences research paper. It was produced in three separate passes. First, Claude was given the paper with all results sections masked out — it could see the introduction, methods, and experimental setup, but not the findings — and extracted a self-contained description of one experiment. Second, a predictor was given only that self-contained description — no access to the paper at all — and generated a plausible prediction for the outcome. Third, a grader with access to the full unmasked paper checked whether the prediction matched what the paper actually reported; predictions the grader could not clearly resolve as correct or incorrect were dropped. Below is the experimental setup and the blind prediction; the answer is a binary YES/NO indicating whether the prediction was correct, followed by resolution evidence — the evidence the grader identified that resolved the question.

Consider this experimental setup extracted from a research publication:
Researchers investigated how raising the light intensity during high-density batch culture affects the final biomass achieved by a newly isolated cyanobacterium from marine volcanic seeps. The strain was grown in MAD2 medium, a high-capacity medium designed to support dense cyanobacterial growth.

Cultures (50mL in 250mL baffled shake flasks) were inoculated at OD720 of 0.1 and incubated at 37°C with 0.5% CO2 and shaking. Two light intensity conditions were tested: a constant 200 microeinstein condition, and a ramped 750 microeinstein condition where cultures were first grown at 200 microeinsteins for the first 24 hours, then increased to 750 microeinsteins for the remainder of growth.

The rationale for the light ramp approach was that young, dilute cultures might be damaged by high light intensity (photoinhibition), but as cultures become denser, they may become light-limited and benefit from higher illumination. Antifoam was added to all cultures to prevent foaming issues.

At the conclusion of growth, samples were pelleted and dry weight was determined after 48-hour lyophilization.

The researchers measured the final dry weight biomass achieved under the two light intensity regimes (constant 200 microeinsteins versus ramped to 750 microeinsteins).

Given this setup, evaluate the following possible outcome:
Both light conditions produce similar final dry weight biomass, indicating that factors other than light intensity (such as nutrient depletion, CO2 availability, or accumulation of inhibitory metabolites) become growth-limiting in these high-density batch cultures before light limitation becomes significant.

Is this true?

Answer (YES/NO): NO